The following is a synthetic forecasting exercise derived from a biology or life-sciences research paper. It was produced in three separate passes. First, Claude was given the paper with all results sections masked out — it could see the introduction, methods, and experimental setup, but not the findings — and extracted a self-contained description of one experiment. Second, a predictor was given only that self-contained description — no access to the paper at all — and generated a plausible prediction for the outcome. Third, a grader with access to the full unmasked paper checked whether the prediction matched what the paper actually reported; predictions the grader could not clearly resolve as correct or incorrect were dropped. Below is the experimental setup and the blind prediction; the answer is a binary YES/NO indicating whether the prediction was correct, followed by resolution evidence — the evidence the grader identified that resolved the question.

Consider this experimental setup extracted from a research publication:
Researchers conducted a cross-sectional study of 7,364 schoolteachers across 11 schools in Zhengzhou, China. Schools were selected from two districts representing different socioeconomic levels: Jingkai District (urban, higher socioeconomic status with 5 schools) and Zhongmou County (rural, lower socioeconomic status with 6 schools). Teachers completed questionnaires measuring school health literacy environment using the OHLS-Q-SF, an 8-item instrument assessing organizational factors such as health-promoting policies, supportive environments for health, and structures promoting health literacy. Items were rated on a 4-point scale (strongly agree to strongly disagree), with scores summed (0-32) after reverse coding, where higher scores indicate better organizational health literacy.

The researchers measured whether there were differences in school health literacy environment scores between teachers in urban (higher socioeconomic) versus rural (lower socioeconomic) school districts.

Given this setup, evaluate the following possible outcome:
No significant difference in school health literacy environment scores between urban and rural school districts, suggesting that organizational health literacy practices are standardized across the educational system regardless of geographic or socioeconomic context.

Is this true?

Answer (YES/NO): YES